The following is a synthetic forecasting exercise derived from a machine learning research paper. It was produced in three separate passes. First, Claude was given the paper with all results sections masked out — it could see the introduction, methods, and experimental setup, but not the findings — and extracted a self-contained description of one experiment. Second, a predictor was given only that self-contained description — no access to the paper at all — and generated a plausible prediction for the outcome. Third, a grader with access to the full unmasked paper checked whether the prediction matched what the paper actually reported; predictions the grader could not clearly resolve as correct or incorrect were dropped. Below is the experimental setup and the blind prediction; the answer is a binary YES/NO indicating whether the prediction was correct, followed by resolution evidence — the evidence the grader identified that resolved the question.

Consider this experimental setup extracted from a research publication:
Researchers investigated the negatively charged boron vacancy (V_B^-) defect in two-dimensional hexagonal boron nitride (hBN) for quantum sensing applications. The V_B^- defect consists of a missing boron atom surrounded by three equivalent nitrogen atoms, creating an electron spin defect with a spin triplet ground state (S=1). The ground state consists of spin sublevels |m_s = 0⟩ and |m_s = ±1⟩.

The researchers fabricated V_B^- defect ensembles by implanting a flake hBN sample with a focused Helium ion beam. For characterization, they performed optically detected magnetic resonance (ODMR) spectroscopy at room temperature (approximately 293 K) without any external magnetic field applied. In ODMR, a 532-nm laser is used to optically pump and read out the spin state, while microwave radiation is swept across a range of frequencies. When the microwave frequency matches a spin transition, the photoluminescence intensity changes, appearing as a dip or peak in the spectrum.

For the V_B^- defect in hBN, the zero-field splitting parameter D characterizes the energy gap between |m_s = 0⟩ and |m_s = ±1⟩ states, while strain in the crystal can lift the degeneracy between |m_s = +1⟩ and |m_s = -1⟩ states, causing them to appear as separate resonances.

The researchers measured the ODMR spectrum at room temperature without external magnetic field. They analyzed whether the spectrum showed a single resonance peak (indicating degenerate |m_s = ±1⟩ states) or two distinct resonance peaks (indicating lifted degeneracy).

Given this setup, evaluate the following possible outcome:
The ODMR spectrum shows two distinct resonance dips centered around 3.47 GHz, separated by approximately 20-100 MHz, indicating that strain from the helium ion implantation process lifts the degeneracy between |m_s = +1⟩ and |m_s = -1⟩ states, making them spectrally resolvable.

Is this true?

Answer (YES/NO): NO